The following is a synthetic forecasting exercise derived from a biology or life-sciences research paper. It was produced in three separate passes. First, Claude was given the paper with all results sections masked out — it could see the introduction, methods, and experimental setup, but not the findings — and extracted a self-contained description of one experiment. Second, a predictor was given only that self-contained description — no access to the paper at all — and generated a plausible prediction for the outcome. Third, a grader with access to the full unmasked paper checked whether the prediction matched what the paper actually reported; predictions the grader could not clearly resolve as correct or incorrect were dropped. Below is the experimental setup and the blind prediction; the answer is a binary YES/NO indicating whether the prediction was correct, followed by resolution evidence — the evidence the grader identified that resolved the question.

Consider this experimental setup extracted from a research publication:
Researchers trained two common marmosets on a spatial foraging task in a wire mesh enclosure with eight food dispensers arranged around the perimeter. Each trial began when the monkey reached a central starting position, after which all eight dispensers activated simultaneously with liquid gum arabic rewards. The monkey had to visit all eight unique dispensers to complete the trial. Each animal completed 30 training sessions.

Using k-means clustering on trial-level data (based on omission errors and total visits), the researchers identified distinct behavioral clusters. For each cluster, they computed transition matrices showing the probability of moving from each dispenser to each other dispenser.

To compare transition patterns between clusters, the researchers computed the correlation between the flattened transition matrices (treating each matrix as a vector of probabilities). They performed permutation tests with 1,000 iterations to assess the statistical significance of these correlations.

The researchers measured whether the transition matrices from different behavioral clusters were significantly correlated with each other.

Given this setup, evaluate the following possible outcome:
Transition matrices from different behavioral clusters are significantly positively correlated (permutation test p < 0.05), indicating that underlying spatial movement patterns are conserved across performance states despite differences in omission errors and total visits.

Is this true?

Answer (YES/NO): YES